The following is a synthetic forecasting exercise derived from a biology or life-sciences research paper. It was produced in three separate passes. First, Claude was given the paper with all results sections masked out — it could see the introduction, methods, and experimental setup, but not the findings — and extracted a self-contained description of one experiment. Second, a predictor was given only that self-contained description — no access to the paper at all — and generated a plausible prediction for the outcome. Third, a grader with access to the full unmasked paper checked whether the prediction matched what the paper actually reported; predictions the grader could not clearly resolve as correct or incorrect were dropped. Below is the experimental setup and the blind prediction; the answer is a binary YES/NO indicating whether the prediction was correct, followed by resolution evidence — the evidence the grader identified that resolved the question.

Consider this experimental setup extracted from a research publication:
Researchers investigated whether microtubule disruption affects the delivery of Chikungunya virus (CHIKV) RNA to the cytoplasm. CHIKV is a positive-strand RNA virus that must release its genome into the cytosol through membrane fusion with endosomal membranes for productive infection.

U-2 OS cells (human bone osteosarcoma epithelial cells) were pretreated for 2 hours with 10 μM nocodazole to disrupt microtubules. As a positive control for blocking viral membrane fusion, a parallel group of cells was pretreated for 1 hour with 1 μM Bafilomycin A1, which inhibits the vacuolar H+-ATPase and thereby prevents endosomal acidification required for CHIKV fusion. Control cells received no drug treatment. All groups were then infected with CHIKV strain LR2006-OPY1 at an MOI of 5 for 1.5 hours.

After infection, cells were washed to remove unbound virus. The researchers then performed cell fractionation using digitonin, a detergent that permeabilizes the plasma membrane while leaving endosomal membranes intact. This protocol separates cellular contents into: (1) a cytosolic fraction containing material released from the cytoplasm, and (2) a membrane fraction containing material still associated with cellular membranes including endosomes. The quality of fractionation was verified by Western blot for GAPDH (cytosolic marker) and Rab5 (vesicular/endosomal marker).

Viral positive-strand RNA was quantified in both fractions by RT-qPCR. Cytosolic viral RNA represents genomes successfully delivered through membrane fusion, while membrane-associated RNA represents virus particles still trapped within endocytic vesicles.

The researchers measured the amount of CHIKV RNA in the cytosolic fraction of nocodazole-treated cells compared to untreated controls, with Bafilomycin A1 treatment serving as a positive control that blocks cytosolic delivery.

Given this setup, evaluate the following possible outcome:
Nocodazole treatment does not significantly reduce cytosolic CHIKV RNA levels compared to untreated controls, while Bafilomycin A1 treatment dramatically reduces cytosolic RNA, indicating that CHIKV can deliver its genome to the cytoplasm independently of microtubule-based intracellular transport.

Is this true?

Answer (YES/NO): NO